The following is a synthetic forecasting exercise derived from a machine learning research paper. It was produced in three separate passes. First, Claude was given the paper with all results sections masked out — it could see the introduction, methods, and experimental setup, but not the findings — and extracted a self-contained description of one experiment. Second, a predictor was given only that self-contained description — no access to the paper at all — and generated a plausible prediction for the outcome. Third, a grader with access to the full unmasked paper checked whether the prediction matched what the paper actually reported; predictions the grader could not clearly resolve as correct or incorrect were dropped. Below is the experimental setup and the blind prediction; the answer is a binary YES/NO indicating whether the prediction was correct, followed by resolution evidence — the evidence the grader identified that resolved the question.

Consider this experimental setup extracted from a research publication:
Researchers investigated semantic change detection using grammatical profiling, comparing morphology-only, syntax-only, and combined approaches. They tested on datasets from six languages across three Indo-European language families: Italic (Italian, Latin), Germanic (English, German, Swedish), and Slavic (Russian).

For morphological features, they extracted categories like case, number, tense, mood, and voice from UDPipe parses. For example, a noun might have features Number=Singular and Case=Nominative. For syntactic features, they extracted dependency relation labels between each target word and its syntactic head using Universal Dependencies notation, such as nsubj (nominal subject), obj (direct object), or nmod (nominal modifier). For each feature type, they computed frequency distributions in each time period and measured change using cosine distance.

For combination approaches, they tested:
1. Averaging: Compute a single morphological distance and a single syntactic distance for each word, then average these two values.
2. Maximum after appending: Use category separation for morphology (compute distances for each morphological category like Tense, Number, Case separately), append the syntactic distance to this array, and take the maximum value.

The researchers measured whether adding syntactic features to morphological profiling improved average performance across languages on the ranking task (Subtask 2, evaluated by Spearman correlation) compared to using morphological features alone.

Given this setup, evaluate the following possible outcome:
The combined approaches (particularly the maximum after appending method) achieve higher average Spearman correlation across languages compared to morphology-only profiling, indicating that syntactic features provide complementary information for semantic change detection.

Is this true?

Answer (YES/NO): YES